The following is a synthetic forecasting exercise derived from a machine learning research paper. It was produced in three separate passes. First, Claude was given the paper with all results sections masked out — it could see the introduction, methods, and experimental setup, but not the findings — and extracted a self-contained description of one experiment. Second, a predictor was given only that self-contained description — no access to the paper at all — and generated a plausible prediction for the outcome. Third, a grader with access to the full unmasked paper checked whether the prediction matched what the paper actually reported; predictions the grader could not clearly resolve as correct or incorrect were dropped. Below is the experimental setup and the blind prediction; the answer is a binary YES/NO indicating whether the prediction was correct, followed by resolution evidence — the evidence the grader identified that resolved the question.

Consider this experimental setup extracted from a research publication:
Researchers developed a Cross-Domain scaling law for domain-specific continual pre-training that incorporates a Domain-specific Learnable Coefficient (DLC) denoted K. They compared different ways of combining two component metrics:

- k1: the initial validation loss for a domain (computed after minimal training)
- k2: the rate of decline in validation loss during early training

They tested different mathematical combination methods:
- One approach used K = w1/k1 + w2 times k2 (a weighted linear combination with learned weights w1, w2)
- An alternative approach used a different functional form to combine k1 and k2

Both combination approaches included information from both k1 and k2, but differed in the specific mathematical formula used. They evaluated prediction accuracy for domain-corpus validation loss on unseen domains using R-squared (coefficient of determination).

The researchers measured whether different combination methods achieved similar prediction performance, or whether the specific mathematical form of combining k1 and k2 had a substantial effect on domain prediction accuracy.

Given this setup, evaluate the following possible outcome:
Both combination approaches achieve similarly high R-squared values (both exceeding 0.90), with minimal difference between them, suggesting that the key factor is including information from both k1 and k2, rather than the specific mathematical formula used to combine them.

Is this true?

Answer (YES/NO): NO